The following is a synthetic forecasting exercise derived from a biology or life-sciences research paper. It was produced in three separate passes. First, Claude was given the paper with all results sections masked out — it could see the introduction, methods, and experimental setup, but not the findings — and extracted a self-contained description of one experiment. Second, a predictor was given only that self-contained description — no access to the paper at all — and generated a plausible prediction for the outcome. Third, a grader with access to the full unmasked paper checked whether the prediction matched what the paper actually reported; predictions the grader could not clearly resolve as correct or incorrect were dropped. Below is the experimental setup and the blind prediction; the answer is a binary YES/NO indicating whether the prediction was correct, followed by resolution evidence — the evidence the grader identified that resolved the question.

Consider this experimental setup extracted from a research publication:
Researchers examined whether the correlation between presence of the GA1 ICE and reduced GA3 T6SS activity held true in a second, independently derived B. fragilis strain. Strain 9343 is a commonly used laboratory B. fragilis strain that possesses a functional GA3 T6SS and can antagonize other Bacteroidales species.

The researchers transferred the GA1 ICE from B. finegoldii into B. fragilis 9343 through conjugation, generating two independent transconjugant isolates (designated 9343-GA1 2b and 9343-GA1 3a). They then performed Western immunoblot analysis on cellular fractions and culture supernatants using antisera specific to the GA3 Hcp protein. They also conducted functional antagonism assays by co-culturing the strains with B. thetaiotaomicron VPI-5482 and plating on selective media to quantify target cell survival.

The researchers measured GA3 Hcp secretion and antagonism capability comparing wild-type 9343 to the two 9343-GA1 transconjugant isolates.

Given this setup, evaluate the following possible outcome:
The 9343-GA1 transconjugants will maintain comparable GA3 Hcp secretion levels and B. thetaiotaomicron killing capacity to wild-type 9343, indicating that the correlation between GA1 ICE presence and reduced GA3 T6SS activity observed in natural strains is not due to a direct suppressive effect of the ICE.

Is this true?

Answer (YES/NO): NO